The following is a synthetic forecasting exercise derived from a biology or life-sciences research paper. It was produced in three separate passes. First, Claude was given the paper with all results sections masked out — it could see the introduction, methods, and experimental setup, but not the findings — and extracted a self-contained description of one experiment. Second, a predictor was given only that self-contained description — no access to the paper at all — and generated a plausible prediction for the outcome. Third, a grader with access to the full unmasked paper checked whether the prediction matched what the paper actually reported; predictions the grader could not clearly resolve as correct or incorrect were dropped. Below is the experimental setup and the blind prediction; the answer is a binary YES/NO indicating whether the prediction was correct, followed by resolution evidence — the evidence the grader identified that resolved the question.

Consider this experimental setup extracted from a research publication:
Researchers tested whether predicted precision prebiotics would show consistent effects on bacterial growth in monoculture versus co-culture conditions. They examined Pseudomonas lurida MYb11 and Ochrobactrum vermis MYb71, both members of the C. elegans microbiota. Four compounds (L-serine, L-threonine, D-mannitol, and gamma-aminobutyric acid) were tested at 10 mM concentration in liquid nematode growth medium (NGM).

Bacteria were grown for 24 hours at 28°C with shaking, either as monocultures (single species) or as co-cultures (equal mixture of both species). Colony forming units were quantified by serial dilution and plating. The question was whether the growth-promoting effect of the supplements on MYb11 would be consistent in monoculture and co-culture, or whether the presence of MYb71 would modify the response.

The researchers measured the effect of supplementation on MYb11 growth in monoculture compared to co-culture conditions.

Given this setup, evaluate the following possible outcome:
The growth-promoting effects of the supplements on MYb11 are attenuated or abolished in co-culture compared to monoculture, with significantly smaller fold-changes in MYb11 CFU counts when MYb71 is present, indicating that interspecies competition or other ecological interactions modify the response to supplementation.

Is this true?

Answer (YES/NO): NO